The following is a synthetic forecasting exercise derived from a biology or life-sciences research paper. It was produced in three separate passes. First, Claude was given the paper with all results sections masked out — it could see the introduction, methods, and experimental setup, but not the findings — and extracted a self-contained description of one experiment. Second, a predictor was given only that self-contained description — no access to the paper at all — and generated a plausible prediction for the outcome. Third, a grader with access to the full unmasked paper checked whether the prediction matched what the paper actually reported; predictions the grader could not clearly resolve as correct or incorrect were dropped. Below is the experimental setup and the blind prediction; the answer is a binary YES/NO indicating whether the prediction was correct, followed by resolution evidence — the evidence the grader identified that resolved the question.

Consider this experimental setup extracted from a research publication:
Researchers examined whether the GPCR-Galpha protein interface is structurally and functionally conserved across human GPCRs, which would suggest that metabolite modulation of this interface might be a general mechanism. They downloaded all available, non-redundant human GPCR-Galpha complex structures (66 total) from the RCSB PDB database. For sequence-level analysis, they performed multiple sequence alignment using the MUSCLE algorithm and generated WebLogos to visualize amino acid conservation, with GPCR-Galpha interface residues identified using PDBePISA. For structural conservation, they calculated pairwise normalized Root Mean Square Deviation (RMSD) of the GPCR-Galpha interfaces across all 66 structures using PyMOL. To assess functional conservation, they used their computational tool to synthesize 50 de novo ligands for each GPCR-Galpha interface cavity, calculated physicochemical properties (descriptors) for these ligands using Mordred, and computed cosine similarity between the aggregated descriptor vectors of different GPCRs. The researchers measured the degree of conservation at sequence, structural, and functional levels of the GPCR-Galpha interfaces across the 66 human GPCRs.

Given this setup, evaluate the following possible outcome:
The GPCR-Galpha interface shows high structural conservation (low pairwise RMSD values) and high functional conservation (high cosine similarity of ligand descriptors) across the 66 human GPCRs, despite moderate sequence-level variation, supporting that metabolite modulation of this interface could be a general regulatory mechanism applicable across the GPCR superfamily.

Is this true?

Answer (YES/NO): NO